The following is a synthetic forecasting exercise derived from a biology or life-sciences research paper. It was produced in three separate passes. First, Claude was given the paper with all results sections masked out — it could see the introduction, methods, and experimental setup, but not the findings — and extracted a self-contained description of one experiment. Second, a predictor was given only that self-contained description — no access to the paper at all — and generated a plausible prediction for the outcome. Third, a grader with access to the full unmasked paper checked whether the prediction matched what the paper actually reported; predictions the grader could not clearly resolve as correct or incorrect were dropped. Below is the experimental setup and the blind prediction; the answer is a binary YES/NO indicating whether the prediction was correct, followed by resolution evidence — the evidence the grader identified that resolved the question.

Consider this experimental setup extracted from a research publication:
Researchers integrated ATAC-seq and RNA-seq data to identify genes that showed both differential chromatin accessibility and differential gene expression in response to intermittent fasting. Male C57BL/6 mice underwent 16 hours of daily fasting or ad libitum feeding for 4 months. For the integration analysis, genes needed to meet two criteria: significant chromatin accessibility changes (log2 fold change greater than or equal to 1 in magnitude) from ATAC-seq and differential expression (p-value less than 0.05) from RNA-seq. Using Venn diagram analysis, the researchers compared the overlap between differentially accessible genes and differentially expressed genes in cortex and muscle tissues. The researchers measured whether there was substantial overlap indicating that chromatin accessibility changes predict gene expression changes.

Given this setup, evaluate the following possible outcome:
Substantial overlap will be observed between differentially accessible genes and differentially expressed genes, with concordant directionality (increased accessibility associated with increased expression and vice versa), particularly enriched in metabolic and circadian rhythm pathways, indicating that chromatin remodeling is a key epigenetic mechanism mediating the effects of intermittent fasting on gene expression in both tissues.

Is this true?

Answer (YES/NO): NO